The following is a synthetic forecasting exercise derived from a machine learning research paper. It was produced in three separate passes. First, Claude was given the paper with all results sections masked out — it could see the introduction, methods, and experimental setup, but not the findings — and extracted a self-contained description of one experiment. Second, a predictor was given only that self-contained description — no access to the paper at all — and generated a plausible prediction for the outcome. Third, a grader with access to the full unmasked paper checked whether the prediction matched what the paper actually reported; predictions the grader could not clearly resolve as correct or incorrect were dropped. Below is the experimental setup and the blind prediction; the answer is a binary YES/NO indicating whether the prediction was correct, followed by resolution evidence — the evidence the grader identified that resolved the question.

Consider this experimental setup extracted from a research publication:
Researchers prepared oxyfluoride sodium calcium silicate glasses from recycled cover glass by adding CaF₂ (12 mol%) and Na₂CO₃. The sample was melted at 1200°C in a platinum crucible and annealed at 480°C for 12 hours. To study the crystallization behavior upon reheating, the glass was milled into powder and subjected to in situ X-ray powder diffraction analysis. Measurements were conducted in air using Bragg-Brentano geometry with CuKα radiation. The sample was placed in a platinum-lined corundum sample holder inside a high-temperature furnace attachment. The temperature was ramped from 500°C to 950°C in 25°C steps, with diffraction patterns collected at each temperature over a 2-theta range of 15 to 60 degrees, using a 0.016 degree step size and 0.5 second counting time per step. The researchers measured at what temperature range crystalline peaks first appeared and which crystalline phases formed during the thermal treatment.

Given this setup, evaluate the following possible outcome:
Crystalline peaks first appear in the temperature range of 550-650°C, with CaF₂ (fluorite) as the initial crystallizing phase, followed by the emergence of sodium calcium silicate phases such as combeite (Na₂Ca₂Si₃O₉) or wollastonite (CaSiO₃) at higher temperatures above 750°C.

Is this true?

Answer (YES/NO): NO